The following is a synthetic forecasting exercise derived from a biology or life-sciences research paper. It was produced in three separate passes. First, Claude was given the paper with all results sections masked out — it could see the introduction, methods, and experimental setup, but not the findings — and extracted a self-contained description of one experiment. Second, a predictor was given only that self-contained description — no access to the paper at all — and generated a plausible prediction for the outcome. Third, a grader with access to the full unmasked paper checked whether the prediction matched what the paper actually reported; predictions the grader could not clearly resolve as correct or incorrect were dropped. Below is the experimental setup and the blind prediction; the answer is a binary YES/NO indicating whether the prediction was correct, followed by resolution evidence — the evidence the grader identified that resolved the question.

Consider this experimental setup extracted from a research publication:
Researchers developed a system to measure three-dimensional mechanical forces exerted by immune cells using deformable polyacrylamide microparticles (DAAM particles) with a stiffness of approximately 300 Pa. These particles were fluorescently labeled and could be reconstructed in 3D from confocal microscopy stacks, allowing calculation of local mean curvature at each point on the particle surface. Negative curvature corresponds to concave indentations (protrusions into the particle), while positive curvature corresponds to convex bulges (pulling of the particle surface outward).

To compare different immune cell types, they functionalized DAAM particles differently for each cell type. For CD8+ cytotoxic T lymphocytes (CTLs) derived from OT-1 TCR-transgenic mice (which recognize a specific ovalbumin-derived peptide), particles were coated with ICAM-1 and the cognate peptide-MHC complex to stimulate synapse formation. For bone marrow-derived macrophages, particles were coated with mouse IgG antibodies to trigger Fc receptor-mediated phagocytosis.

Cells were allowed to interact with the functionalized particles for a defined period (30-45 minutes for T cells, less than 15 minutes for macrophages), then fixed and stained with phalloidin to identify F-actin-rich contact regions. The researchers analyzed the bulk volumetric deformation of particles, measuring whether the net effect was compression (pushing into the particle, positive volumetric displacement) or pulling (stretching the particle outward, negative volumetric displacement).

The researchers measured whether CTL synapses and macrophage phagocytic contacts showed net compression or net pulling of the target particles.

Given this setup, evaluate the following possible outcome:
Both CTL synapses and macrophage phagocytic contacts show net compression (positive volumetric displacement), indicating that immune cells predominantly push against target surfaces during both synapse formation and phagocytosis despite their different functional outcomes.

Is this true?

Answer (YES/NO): NO